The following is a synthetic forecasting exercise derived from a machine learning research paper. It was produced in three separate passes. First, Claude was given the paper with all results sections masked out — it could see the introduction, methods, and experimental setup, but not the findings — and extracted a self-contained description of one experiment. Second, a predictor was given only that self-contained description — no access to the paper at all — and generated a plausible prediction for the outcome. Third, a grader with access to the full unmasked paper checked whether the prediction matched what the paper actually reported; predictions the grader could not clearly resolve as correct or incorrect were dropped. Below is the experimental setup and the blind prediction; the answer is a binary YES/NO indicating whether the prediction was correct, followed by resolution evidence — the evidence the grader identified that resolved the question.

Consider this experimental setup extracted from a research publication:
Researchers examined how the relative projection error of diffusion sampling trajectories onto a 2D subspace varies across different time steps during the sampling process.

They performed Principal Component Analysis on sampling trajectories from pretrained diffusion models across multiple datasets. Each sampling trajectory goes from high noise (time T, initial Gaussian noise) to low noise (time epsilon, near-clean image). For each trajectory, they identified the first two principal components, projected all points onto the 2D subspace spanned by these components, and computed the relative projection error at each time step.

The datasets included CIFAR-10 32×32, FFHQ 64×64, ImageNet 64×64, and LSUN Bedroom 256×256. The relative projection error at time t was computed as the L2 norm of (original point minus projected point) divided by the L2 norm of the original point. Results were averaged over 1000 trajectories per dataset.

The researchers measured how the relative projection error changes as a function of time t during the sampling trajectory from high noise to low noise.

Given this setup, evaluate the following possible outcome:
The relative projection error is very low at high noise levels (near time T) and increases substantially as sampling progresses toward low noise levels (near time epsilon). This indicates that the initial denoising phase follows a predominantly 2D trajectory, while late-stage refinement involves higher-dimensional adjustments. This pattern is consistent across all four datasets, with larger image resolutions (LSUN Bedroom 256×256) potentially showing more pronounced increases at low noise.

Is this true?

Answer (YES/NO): NO